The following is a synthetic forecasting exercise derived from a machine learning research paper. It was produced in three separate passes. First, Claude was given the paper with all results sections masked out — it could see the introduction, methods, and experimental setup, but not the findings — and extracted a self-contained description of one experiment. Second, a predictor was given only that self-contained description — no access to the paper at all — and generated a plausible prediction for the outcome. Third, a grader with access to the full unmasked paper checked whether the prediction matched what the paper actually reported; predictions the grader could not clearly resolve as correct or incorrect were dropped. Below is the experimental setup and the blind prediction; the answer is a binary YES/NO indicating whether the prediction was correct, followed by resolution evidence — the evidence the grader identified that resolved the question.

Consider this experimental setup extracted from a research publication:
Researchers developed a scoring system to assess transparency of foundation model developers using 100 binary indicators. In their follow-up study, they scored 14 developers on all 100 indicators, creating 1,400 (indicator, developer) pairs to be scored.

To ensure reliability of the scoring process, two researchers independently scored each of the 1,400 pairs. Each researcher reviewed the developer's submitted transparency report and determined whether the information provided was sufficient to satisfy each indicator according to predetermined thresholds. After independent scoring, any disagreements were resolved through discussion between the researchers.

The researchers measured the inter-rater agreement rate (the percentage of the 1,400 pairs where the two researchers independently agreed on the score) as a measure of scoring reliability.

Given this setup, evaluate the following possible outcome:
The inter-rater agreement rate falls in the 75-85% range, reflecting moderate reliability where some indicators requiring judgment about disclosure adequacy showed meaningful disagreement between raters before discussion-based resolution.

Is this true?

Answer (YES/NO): NO